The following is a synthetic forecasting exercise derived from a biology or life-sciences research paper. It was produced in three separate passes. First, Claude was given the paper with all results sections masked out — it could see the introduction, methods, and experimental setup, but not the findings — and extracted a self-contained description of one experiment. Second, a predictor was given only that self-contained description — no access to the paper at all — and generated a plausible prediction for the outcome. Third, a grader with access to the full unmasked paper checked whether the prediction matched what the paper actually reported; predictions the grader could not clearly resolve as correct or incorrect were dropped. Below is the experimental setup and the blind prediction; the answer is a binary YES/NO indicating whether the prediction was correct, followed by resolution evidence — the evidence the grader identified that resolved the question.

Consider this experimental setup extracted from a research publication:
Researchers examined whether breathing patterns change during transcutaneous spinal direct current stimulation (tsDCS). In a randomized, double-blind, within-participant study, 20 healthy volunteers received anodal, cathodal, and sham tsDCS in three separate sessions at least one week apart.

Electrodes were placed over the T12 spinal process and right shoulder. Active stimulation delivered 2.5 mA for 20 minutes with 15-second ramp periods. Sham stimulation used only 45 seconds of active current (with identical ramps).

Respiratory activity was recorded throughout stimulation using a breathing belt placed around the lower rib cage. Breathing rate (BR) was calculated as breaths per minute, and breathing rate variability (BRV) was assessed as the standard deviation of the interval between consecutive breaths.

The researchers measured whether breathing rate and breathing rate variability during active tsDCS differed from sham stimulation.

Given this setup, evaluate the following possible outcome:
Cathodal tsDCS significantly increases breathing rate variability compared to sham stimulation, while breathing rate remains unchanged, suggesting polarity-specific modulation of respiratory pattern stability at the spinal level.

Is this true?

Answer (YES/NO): NO